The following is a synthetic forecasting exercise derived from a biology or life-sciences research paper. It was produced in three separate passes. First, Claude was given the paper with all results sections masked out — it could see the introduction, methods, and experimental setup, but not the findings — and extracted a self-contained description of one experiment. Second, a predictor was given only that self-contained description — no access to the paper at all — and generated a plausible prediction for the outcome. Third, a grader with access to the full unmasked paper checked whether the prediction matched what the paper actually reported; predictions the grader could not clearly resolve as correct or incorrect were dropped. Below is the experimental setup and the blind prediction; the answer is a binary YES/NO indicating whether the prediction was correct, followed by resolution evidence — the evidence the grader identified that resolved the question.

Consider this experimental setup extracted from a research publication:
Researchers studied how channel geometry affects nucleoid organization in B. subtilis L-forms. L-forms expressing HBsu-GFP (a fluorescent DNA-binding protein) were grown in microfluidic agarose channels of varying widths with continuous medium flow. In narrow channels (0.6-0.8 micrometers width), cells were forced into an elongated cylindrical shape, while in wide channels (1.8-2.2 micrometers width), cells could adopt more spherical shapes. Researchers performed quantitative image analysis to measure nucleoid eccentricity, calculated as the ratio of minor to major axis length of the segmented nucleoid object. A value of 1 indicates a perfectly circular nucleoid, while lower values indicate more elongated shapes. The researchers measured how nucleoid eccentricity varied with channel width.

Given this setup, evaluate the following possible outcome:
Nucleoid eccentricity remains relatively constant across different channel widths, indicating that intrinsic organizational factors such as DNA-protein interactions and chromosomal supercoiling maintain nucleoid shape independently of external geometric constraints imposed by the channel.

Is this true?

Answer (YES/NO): NO